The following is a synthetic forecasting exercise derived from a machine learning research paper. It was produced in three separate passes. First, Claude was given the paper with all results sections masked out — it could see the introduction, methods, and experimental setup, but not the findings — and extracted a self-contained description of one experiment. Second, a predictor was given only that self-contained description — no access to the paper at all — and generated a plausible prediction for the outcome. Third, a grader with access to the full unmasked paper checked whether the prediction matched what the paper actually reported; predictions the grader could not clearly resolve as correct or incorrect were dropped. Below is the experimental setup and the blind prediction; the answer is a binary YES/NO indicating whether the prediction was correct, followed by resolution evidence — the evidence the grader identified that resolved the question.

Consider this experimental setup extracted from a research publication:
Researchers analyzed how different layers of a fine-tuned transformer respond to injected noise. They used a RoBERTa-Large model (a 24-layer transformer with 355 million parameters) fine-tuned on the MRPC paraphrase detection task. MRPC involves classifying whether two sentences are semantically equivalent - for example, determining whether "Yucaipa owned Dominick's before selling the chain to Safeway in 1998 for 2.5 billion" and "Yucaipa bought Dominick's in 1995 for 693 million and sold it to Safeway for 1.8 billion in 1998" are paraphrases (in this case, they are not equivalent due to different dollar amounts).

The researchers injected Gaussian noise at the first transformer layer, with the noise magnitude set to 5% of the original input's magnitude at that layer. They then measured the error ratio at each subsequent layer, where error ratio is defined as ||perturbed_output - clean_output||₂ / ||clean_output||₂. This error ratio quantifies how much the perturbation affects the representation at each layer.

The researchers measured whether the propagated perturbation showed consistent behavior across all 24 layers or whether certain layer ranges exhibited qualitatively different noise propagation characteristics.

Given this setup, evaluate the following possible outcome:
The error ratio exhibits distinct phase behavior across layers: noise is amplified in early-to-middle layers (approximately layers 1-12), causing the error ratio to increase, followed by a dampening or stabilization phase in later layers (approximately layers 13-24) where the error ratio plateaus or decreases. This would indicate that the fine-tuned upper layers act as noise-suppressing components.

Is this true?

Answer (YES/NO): NO